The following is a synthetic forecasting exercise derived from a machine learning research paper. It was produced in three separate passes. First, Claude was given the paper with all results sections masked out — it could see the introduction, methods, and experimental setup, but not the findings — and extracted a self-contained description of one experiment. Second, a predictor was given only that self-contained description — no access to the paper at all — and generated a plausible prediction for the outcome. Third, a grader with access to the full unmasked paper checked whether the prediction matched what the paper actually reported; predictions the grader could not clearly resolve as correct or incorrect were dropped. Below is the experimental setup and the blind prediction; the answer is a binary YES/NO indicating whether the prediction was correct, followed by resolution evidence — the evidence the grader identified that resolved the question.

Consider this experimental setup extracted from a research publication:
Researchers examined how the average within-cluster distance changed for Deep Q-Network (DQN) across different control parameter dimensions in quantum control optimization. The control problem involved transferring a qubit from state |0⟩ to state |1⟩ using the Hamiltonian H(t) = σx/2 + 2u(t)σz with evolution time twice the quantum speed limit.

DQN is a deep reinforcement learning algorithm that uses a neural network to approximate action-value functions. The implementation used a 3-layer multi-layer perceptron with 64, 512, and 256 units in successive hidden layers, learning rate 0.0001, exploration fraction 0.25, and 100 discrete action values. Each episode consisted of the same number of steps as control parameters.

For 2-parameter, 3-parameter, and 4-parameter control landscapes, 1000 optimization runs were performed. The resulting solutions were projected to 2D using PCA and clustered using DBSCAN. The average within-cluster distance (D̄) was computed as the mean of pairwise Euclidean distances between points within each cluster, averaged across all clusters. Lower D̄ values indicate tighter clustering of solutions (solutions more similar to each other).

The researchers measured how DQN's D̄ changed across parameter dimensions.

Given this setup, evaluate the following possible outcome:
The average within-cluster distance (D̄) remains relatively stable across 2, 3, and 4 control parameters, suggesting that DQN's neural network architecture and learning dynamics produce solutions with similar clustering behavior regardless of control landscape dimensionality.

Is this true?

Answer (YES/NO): NO